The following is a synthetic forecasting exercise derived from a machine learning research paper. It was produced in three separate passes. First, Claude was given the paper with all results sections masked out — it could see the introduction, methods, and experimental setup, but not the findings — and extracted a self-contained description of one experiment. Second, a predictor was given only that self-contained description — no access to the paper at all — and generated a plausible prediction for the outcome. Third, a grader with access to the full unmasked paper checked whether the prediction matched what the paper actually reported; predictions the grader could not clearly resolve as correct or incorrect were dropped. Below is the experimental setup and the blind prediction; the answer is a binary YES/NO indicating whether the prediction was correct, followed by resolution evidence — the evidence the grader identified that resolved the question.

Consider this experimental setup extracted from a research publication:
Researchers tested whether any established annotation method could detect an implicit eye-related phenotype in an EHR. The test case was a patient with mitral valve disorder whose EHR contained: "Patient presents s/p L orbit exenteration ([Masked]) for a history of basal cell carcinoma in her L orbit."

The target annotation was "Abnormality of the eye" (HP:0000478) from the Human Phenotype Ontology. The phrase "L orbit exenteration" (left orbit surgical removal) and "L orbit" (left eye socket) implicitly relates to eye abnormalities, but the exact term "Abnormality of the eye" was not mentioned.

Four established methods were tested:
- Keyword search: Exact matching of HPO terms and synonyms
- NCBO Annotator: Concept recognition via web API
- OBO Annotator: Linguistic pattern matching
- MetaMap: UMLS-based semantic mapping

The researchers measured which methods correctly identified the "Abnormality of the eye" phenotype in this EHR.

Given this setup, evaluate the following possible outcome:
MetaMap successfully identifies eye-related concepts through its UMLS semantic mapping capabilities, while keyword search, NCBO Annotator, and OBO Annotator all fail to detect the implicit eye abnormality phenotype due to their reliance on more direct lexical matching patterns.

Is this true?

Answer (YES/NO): NO